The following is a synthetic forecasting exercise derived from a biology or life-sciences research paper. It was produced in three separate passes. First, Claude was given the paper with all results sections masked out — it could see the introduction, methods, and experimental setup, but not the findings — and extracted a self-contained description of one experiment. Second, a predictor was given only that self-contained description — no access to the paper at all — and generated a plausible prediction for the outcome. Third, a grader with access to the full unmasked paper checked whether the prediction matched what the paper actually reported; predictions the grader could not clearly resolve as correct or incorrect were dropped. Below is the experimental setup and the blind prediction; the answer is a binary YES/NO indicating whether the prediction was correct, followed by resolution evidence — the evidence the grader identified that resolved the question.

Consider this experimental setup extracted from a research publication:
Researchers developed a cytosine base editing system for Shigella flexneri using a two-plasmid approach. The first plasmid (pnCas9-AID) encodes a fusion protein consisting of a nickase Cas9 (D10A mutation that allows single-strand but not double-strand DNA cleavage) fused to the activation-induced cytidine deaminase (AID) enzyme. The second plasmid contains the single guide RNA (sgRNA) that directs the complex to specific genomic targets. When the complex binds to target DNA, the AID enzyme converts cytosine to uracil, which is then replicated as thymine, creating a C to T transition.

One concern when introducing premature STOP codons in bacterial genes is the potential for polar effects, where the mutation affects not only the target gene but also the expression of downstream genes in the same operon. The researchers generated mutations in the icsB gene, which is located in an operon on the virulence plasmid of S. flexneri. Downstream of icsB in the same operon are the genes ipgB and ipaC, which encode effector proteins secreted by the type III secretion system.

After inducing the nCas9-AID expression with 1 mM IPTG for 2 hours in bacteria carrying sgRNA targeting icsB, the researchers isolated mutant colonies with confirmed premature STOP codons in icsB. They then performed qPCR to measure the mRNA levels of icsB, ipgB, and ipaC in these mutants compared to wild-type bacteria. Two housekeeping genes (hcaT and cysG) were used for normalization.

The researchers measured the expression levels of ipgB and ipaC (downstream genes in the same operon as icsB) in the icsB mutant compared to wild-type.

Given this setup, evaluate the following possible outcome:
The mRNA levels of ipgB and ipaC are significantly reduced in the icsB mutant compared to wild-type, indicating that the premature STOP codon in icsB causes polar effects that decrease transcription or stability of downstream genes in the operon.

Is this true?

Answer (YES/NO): NO